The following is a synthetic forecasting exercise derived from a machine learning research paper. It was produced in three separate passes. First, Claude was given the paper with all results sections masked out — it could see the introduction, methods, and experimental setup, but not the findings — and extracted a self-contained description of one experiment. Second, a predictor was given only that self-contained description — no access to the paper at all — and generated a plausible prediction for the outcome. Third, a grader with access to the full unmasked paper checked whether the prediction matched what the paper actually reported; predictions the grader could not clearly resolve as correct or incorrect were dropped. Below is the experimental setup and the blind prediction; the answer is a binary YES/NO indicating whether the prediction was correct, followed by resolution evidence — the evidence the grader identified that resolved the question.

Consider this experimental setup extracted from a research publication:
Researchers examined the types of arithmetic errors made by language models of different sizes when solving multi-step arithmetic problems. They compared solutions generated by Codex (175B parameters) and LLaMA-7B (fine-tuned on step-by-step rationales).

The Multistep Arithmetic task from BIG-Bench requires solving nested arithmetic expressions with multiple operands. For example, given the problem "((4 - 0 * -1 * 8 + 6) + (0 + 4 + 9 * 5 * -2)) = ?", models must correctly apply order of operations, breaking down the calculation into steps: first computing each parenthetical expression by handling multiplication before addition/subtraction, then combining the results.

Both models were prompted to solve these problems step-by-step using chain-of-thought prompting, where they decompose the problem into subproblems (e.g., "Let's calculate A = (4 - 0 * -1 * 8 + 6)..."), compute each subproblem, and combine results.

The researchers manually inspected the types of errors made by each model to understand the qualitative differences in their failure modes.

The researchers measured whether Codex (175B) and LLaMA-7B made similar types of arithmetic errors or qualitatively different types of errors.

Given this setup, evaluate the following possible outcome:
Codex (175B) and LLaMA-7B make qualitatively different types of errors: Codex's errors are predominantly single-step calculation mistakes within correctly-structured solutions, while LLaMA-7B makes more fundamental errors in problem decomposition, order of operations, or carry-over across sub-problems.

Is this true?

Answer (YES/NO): NO